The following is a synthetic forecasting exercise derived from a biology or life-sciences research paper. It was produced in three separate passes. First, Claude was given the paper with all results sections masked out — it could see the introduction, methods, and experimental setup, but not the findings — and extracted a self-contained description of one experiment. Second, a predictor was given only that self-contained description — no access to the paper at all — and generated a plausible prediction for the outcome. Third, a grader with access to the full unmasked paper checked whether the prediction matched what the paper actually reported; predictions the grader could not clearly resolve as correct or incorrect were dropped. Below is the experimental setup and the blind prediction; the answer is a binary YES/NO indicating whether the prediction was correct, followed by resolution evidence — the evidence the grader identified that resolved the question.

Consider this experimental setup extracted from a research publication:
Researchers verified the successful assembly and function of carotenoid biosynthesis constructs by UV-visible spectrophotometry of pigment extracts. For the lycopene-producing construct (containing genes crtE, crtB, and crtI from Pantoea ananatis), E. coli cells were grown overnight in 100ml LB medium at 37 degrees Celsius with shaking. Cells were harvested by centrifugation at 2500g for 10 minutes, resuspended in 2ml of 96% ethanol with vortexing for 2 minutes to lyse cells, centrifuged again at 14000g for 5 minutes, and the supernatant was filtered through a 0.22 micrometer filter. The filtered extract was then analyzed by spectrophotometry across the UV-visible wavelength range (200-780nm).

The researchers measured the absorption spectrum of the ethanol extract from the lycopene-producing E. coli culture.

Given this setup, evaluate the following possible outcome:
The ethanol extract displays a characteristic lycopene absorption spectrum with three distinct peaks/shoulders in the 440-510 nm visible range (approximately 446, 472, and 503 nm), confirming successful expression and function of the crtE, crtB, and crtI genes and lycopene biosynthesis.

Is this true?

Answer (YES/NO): YES